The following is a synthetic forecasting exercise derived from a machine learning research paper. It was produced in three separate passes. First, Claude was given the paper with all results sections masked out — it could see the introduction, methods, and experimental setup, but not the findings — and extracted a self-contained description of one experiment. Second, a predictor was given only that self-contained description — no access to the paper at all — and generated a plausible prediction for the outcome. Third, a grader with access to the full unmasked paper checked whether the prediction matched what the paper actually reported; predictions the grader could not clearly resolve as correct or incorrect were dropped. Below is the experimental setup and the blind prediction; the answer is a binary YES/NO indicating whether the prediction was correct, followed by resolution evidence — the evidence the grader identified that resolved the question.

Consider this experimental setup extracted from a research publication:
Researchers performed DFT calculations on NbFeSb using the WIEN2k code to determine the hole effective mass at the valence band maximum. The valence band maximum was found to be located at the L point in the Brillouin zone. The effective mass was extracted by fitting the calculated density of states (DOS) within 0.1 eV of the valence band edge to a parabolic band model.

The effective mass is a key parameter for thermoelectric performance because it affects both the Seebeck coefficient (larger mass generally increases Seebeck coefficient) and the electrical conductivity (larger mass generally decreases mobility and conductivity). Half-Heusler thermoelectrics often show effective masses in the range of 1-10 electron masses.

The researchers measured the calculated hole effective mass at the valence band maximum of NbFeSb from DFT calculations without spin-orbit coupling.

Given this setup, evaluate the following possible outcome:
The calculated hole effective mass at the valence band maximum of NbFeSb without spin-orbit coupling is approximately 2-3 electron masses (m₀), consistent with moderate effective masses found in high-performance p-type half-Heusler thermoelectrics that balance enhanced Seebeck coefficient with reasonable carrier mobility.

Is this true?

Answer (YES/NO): NO